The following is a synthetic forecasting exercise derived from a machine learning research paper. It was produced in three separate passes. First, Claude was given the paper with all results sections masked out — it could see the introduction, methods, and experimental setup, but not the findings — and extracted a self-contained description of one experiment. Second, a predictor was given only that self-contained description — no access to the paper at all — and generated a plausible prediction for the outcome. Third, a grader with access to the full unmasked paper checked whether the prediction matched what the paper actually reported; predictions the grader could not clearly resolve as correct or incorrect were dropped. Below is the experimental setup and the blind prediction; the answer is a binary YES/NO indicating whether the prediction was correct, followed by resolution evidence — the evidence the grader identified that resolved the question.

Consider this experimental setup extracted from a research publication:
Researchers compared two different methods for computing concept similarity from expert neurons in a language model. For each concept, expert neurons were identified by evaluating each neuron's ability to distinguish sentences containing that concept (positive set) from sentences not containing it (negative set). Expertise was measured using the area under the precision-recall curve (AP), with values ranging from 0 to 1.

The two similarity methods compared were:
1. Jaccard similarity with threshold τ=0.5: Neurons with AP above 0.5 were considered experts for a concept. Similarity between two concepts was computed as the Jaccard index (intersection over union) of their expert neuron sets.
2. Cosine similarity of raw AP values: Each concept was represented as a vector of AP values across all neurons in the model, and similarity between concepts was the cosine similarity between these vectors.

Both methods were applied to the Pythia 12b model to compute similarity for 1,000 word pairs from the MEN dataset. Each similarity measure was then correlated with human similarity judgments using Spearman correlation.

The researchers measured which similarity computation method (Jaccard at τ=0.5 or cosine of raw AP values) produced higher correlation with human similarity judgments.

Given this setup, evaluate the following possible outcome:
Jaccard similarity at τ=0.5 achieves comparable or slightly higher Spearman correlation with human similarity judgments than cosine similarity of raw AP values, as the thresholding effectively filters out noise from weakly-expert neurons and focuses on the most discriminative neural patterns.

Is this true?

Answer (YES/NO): YES